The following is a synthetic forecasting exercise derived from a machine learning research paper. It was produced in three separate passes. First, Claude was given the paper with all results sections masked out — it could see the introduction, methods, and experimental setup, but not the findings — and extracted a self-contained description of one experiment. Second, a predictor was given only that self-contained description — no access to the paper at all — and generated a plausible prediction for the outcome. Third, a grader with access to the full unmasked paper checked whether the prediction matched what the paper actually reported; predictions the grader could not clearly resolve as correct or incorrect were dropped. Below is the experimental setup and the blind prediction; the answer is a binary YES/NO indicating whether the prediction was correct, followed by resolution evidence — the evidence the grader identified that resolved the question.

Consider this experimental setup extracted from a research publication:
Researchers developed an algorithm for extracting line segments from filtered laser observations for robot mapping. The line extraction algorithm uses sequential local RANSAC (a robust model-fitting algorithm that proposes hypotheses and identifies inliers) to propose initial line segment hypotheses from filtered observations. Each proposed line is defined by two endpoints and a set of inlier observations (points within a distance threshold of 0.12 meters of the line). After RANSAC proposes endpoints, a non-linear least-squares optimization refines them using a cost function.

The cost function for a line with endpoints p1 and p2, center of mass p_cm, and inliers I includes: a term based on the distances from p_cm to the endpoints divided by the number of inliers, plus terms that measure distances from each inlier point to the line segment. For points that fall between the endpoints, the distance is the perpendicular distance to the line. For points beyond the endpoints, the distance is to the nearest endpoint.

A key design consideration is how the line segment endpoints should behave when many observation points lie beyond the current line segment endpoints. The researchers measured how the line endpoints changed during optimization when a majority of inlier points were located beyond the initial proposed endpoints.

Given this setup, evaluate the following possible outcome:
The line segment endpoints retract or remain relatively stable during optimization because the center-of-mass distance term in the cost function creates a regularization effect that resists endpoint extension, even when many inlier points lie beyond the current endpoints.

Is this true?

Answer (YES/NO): NO